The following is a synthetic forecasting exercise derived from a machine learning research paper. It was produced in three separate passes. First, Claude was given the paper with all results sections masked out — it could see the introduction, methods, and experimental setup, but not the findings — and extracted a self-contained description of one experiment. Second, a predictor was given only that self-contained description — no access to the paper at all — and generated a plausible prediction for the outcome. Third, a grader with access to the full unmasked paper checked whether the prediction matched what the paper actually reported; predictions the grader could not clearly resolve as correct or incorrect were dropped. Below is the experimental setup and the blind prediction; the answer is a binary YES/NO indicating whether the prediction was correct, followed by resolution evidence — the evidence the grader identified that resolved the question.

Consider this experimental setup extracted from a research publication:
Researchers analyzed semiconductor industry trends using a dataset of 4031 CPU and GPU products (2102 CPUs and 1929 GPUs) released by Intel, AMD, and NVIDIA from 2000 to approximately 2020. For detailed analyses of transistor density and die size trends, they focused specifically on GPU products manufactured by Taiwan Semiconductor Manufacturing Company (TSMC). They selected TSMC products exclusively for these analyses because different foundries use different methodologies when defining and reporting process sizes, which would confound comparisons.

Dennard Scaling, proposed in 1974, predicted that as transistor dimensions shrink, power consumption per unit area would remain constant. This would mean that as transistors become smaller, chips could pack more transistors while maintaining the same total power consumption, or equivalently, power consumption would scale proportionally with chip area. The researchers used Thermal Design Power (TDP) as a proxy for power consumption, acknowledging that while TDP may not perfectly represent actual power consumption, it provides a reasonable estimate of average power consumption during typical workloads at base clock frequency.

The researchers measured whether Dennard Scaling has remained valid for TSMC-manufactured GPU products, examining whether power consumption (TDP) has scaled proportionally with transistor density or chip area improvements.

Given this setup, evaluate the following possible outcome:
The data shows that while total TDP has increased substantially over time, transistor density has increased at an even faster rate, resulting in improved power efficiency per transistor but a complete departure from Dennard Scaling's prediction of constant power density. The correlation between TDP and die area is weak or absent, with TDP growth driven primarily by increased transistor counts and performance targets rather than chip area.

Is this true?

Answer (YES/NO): NO